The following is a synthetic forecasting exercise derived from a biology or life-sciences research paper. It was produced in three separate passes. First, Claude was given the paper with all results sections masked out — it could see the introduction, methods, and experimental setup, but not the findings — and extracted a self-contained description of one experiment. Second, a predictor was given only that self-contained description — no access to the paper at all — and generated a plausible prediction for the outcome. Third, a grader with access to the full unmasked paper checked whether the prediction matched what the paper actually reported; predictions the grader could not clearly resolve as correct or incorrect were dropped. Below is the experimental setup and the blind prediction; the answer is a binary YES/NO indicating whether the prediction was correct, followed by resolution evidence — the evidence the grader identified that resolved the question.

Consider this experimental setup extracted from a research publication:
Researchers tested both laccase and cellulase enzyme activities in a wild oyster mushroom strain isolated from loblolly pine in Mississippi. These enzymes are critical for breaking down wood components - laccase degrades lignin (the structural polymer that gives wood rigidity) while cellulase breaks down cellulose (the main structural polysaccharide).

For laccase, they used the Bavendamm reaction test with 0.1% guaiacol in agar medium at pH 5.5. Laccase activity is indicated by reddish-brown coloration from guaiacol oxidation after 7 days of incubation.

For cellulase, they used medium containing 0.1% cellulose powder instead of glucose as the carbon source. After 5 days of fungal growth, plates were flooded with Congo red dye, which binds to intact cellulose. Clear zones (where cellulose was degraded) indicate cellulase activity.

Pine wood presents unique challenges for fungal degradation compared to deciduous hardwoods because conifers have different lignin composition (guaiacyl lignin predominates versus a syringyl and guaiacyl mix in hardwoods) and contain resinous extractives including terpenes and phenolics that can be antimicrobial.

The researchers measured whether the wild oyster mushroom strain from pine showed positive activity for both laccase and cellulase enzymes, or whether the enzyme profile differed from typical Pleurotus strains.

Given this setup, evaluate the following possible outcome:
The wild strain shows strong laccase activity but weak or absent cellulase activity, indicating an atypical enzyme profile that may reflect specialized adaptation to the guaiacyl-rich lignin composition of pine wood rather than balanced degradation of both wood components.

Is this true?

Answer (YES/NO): NO